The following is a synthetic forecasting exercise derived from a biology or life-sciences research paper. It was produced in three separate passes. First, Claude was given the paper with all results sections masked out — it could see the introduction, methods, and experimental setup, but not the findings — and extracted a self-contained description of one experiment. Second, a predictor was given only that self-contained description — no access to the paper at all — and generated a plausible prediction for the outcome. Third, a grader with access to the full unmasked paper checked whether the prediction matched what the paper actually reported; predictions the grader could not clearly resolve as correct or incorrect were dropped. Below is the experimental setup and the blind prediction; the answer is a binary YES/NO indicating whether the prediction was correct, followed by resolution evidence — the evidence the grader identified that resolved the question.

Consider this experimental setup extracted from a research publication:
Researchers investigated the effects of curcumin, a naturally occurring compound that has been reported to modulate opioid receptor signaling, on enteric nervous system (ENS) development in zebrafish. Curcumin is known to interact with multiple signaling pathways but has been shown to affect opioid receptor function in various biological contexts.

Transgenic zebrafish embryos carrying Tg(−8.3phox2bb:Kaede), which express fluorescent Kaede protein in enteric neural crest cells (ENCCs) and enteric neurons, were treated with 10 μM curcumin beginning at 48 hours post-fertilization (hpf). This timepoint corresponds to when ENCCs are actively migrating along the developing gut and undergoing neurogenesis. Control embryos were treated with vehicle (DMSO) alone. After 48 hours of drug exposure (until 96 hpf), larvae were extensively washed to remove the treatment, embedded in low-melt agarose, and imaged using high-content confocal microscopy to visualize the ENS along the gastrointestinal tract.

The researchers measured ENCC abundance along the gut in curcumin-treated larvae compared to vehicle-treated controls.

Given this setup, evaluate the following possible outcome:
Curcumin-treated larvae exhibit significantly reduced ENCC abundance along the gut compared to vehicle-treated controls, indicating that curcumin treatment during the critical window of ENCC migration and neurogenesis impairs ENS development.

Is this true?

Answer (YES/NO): YES